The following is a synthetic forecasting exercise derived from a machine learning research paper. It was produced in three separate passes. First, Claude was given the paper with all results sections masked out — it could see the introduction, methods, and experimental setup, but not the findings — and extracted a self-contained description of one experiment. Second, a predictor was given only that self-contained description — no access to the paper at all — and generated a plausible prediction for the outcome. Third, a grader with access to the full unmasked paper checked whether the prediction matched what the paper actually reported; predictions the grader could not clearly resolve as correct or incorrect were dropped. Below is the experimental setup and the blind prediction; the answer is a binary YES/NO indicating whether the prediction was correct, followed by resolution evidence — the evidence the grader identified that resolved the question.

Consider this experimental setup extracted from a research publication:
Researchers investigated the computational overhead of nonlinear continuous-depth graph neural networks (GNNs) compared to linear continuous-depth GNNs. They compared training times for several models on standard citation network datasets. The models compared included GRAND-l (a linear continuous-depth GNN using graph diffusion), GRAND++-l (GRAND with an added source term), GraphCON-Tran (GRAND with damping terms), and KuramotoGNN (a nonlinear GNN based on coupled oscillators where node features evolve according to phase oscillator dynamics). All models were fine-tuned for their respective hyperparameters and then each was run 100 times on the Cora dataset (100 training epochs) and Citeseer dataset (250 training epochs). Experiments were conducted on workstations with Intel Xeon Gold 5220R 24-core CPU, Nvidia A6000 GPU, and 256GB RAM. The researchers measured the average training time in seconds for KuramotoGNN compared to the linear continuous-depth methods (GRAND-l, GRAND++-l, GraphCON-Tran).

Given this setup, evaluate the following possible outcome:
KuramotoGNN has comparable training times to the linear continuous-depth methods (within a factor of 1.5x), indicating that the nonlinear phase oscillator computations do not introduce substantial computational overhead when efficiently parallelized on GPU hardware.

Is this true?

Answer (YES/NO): NO